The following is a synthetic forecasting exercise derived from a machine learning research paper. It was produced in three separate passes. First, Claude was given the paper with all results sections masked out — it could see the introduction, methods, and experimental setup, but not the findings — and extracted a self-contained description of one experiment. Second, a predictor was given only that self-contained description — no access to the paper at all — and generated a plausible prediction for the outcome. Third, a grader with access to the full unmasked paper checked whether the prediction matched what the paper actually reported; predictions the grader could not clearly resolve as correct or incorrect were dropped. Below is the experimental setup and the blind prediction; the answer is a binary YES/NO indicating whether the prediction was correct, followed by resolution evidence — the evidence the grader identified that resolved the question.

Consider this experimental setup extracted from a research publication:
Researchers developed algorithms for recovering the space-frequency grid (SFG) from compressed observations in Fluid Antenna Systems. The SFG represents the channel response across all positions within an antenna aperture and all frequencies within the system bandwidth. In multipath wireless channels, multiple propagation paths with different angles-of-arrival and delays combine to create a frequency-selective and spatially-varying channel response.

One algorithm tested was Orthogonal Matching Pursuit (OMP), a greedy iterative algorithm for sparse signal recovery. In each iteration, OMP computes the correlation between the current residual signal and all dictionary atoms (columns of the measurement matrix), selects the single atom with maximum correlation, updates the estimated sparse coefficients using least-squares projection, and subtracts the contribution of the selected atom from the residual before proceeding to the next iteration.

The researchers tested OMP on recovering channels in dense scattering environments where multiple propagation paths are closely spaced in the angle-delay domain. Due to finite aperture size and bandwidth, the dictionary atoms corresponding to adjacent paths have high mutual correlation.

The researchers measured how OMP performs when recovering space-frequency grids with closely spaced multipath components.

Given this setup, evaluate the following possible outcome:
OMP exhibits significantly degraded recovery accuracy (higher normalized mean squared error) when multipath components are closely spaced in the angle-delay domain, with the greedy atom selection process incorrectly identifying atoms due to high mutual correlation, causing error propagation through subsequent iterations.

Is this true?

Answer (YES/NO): NO